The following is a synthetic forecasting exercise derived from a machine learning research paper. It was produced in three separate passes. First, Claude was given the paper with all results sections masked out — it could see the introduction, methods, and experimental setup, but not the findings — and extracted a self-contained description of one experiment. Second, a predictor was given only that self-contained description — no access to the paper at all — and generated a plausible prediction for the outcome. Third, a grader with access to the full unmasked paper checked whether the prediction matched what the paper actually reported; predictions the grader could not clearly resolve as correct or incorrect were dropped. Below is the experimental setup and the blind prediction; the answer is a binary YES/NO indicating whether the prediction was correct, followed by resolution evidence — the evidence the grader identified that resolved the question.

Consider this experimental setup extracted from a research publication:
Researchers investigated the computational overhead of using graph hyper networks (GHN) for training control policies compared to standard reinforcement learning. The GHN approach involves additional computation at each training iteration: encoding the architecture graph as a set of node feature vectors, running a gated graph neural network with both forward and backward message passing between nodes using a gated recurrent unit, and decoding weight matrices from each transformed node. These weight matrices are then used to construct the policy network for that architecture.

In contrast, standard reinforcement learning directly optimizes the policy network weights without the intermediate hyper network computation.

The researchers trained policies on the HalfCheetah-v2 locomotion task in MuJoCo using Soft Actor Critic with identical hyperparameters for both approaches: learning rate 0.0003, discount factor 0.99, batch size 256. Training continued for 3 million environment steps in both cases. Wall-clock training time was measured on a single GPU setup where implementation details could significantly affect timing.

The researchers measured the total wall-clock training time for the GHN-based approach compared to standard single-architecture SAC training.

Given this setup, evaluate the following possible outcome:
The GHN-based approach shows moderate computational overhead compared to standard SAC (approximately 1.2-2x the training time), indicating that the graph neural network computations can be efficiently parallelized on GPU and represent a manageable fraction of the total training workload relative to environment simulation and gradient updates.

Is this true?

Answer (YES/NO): NO